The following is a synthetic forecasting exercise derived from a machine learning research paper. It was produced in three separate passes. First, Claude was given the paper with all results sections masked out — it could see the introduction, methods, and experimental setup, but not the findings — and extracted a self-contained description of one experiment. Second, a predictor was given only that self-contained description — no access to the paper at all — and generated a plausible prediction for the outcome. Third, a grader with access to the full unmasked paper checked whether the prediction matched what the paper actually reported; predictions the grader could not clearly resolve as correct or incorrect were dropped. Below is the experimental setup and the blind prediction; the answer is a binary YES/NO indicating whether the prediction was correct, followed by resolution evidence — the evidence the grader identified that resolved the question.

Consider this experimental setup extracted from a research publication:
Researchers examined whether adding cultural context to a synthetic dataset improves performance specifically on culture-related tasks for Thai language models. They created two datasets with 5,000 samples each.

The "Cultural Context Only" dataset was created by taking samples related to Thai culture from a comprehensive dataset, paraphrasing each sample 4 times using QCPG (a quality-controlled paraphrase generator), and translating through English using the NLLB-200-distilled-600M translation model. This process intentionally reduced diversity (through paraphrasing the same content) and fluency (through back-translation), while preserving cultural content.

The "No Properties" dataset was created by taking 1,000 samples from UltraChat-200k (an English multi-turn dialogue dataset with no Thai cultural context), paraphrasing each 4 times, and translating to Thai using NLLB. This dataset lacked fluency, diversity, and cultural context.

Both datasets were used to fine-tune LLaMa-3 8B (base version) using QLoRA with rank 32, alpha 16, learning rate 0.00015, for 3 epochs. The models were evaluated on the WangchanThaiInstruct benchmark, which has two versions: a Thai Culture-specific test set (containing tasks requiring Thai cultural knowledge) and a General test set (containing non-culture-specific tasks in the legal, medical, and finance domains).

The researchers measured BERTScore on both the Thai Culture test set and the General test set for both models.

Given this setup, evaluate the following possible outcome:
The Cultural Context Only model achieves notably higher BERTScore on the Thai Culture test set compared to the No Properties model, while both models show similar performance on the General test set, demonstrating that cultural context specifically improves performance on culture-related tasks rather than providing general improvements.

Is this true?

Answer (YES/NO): NO